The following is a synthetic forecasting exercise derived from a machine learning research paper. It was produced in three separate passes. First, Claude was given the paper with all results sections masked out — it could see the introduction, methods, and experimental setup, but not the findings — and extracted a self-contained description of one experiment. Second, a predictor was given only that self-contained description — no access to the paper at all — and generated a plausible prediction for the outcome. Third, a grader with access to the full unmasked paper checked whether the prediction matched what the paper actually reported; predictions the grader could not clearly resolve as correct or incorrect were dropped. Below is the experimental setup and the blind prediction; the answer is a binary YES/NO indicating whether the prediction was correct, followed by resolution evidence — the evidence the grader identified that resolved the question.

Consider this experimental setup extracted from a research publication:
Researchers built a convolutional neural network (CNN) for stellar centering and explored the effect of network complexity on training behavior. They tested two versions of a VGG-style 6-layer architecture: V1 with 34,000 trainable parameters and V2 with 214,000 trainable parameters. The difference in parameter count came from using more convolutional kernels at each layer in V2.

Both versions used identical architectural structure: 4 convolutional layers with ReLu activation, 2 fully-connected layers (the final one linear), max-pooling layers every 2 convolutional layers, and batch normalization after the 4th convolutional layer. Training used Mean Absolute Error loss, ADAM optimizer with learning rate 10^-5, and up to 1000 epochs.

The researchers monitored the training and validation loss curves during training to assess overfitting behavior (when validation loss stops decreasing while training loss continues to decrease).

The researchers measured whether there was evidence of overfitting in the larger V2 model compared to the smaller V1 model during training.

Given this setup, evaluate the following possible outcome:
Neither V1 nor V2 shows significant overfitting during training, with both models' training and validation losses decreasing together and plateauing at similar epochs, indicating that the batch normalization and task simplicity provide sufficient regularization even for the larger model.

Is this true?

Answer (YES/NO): NO